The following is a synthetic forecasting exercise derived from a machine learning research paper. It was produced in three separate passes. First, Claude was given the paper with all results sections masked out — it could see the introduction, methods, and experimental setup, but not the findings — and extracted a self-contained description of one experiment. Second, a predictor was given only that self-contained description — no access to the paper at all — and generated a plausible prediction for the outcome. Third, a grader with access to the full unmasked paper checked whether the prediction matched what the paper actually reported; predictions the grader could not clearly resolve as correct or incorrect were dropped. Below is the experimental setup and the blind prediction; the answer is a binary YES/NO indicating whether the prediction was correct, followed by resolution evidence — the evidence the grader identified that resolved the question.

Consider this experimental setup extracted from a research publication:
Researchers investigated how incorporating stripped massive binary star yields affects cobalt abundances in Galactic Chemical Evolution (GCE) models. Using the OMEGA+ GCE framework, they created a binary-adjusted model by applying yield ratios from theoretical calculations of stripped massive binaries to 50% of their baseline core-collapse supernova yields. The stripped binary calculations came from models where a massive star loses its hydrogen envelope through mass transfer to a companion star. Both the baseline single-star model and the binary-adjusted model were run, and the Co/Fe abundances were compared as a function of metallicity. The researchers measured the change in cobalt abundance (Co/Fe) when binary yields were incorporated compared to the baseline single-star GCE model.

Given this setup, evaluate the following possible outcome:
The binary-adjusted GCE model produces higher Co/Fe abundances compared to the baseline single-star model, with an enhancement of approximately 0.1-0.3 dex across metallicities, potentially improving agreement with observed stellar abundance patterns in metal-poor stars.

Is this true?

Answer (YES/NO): NO